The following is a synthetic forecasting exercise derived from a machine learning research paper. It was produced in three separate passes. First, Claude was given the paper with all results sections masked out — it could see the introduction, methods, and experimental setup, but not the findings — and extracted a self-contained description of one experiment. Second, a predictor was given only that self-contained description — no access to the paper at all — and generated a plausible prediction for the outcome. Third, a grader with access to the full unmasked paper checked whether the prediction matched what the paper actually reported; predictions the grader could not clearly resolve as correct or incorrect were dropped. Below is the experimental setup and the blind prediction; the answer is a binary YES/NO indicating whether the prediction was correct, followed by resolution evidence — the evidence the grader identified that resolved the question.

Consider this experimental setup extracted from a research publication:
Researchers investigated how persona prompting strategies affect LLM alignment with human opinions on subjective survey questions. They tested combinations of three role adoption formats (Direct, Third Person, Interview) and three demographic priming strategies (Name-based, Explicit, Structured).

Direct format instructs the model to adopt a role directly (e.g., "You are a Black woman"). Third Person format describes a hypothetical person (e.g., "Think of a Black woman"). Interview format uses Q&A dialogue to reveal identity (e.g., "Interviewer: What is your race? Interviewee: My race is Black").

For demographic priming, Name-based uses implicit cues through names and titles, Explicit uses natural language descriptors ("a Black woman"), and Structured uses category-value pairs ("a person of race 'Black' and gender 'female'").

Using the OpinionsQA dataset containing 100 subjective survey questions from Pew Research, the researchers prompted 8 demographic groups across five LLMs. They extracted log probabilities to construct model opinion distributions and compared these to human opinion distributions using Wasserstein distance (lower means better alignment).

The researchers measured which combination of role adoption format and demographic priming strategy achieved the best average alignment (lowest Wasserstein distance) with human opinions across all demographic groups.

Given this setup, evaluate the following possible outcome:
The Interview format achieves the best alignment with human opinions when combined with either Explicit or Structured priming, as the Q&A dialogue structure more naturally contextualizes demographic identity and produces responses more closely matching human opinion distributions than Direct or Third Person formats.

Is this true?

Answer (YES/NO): NO